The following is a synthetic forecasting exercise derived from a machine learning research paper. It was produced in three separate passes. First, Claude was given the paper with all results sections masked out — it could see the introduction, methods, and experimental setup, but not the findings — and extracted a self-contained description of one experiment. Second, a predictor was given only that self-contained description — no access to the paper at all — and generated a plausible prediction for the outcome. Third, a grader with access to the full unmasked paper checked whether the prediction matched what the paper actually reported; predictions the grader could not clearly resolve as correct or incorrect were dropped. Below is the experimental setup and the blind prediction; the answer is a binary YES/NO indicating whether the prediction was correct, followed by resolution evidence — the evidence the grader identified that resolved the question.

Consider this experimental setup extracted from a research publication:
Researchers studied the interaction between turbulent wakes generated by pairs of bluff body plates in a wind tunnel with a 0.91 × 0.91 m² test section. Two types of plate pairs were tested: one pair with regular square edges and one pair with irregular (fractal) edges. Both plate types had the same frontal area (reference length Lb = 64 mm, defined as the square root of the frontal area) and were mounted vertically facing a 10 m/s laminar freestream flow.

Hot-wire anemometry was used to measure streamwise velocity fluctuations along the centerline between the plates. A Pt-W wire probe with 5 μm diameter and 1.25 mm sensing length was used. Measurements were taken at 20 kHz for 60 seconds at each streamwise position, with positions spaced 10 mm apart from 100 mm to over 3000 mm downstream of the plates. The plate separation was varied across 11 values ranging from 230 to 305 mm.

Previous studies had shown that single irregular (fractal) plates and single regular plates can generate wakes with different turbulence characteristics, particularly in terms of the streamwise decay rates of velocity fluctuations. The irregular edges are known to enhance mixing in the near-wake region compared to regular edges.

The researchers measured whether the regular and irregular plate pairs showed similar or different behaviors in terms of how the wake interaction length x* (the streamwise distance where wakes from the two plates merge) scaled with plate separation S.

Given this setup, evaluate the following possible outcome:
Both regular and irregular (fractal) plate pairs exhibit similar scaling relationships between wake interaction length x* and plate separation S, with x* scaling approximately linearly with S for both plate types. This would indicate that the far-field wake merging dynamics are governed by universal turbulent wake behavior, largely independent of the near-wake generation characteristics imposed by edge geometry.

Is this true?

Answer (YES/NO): NO